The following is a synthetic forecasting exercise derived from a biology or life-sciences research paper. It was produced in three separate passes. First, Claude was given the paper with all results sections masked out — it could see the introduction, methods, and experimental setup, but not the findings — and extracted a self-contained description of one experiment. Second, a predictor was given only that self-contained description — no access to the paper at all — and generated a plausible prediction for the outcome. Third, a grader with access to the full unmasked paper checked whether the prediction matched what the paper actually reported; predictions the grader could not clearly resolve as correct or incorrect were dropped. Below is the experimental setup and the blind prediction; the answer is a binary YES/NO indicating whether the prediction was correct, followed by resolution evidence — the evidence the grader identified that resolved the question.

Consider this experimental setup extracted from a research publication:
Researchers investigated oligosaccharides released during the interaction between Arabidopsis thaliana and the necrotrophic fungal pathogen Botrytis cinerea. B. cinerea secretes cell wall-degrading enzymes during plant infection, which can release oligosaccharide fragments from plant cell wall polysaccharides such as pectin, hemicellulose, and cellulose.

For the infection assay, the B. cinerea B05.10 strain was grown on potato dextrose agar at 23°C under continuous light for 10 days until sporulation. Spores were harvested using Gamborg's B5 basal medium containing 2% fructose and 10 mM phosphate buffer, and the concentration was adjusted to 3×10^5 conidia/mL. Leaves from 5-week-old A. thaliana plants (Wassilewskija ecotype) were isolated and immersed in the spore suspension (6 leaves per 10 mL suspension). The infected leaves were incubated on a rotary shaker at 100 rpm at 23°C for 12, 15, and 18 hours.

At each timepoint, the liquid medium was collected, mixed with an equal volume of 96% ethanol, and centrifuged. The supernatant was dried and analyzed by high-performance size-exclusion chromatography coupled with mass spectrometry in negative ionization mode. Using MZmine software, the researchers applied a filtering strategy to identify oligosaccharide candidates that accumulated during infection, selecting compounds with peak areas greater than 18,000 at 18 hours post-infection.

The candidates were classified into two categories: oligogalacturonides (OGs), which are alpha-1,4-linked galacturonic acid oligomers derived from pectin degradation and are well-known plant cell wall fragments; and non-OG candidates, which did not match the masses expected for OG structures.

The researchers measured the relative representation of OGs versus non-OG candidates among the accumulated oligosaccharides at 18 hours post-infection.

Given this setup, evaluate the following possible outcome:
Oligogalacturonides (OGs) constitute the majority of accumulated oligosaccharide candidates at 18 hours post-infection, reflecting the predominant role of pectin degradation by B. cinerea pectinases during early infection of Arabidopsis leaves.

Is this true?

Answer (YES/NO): NO